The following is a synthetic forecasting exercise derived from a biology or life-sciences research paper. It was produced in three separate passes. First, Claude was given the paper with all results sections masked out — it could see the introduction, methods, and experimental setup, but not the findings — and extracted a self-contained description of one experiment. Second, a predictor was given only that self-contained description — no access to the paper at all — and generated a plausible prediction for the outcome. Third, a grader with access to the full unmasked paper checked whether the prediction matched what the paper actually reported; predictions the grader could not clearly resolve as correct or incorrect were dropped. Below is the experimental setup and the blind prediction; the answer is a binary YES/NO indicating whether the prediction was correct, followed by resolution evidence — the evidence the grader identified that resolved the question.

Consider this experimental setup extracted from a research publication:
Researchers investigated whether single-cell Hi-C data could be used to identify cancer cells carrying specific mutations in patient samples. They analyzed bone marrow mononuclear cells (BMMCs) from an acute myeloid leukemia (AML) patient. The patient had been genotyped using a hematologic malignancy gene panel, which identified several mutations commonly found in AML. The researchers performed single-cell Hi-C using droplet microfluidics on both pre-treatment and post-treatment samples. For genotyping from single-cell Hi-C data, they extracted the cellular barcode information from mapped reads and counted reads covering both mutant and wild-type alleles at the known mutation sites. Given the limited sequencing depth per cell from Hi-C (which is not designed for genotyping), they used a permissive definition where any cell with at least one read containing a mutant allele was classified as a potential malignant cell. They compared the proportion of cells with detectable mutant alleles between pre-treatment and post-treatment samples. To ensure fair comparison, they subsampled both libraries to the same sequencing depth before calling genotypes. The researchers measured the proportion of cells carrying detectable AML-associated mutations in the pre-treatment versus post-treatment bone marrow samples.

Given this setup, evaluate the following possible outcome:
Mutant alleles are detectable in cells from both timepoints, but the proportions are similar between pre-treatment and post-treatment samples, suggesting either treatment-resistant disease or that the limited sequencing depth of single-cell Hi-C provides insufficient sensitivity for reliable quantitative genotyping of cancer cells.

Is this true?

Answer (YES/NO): NO